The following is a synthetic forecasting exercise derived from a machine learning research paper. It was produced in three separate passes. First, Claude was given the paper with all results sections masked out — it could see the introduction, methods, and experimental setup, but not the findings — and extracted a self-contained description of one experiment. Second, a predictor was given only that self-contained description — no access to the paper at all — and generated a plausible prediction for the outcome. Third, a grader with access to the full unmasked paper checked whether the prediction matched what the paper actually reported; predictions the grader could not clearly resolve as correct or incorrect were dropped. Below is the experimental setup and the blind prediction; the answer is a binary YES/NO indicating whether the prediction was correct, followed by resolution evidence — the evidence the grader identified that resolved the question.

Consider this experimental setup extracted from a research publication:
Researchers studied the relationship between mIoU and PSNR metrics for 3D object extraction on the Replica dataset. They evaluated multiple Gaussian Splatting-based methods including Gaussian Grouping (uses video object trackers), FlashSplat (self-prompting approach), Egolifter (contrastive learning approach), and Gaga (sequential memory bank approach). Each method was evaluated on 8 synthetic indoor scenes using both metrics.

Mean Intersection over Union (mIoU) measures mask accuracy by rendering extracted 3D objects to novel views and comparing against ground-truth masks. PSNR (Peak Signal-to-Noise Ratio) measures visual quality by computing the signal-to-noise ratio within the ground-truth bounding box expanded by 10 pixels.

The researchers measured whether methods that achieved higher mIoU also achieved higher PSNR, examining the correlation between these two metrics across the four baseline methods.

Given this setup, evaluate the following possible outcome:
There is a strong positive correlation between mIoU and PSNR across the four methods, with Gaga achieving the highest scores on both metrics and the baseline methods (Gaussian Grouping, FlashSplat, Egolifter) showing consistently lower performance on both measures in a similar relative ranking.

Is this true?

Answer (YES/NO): NO